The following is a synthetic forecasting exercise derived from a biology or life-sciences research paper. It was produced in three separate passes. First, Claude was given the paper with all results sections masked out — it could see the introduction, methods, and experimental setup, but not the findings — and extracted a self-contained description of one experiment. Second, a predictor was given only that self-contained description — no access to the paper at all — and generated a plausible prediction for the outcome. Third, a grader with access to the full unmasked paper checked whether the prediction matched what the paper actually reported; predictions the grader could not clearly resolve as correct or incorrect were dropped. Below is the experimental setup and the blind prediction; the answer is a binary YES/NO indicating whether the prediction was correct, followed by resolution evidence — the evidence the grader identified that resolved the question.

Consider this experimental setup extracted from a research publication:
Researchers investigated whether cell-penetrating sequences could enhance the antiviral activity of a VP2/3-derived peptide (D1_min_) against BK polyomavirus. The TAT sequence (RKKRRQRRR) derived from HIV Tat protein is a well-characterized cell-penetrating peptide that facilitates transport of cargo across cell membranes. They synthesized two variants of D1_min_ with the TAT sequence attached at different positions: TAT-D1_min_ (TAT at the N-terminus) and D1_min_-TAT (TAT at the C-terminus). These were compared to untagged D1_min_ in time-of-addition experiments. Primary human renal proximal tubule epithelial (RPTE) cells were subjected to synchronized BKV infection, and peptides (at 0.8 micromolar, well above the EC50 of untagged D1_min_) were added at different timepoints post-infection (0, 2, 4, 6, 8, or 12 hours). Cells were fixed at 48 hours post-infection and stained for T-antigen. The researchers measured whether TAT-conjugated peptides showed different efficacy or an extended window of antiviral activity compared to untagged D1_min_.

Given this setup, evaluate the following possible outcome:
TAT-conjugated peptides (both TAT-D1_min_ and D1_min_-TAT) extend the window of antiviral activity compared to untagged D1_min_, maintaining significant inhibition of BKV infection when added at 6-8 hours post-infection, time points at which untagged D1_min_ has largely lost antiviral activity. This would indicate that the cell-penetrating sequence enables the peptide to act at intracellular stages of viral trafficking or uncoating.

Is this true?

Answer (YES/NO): YES